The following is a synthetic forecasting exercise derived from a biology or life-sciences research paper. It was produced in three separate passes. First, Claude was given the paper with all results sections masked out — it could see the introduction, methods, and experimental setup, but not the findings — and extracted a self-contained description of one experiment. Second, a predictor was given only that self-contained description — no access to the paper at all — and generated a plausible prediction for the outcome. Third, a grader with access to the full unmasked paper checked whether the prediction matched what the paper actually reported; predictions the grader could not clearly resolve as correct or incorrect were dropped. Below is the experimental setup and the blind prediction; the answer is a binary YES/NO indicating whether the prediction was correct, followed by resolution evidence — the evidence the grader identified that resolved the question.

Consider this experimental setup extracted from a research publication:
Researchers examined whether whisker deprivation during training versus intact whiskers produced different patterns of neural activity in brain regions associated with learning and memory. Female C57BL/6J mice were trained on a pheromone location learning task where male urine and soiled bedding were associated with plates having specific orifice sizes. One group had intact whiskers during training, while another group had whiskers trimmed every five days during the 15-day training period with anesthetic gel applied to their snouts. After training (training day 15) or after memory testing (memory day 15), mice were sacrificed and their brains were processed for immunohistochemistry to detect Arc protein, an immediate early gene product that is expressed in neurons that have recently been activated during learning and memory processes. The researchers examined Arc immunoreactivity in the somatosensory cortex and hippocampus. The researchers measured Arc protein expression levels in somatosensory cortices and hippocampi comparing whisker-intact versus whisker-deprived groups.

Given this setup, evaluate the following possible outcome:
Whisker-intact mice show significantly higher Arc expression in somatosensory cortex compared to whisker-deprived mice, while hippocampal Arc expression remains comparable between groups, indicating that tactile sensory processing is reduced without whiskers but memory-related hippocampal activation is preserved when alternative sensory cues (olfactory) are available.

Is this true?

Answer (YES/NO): NO